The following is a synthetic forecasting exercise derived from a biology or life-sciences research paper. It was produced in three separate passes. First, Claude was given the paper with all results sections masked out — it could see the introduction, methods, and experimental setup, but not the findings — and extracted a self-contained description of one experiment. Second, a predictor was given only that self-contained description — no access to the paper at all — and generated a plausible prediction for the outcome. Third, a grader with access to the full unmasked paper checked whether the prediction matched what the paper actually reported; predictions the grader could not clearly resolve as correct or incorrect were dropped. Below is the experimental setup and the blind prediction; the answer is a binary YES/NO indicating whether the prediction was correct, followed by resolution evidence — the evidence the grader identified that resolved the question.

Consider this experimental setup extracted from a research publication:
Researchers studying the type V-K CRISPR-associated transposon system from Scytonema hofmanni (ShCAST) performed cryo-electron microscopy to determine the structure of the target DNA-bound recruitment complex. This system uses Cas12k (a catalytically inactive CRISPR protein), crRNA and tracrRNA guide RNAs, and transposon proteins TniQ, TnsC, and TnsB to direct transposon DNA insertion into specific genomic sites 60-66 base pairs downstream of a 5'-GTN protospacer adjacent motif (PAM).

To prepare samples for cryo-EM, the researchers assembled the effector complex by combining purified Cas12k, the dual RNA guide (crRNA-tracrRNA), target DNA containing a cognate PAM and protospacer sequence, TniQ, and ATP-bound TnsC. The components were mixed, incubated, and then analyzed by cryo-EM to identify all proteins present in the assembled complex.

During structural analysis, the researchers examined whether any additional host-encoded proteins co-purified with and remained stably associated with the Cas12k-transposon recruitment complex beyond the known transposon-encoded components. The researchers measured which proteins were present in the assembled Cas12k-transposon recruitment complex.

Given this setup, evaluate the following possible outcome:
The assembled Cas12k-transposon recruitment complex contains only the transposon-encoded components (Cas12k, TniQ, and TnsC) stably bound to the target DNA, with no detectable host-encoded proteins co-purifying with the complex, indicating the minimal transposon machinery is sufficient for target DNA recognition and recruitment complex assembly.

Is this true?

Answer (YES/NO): NO